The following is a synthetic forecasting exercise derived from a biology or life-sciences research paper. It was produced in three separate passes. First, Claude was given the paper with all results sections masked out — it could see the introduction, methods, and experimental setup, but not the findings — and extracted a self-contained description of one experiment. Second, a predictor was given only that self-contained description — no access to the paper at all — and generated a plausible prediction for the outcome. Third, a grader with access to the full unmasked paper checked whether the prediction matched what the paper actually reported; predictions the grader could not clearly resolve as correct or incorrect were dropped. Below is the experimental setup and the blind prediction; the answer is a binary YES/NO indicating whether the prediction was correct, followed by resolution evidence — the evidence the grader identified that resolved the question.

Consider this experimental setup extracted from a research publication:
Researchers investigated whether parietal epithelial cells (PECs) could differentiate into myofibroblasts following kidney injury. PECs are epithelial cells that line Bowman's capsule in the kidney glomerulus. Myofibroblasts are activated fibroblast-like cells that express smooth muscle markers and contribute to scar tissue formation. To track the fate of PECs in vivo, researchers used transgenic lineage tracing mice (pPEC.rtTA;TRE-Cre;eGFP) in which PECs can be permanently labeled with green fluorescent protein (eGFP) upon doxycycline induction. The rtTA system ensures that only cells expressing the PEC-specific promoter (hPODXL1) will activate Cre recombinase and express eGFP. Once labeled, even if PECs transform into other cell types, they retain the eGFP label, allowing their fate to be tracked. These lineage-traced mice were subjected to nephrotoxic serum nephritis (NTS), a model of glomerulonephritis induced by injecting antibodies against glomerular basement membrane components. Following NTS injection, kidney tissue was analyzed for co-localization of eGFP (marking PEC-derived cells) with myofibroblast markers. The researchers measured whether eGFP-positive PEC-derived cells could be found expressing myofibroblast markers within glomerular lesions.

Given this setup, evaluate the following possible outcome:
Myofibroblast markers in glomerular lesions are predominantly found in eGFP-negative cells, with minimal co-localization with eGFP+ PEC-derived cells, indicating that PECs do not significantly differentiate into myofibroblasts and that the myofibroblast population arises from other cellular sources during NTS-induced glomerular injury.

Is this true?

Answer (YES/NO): NO